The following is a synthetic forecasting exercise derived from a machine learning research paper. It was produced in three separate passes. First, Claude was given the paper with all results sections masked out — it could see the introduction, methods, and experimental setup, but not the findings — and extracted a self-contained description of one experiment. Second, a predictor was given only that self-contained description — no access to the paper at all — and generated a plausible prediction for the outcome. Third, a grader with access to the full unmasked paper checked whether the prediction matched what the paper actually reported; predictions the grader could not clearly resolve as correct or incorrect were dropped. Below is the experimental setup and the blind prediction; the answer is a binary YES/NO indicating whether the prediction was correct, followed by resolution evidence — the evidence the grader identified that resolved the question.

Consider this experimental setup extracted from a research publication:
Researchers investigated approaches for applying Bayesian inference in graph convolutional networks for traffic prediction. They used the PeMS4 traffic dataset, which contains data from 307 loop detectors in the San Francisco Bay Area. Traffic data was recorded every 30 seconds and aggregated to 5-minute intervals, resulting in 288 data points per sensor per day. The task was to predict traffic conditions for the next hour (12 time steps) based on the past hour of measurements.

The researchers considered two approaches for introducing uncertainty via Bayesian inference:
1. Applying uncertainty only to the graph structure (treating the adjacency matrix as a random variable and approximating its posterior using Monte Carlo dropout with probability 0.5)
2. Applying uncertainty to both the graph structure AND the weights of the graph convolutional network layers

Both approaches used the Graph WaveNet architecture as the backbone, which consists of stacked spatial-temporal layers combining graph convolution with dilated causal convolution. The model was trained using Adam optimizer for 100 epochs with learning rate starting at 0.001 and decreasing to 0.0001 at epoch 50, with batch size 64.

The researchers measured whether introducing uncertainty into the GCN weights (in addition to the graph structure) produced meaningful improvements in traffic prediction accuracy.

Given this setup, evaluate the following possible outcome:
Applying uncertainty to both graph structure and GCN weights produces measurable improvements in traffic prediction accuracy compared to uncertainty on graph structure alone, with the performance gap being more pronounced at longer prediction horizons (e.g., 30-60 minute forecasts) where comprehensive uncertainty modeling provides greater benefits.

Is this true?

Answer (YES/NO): NO